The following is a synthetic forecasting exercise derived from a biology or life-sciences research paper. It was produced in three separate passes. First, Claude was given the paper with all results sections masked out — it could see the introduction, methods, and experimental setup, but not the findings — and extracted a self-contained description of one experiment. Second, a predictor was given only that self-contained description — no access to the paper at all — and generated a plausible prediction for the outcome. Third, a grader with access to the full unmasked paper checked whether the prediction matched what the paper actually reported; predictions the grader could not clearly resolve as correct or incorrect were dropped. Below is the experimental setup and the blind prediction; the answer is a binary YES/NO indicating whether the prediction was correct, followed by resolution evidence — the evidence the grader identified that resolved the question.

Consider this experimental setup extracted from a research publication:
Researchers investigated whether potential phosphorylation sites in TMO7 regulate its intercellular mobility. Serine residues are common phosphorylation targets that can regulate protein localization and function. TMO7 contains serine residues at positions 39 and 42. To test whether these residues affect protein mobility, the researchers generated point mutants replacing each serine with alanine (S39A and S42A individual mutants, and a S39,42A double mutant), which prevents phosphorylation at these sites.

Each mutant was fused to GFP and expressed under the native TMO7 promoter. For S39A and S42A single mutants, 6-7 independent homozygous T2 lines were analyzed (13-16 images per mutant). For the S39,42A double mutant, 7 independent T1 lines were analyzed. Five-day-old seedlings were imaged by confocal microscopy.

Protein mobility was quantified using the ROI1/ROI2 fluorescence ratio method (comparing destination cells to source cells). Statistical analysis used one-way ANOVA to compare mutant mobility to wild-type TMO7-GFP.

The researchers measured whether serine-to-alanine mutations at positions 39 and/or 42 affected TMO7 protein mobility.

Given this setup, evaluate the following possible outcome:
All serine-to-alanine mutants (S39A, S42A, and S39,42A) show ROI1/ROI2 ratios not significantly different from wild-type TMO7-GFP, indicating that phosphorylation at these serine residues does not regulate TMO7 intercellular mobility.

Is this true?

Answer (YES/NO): NO